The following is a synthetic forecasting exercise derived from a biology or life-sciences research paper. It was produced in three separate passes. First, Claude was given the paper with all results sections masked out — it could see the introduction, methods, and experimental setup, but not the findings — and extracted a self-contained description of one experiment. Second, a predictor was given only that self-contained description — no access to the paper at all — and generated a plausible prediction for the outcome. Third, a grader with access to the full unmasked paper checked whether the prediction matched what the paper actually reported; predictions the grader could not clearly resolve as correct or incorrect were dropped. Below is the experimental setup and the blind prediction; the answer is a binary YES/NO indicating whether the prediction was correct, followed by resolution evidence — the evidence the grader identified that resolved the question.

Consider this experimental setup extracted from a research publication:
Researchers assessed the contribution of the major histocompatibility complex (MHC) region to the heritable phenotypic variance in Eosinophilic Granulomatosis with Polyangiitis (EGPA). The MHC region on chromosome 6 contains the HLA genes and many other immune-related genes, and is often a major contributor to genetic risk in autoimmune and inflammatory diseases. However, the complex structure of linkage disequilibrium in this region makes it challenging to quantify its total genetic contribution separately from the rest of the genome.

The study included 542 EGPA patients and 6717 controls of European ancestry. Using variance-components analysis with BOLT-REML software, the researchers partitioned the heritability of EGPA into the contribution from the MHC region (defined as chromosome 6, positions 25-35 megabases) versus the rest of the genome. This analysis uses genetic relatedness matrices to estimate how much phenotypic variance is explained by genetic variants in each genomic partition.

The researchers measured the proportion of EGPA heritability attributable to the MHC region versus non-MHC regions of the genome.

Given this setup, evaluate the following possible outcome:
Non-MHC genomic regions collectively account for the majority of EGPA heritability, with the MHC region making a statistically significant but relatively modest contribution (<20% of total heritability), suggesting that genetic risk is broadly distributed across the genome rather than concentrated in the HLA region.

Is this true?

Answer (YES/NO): YES